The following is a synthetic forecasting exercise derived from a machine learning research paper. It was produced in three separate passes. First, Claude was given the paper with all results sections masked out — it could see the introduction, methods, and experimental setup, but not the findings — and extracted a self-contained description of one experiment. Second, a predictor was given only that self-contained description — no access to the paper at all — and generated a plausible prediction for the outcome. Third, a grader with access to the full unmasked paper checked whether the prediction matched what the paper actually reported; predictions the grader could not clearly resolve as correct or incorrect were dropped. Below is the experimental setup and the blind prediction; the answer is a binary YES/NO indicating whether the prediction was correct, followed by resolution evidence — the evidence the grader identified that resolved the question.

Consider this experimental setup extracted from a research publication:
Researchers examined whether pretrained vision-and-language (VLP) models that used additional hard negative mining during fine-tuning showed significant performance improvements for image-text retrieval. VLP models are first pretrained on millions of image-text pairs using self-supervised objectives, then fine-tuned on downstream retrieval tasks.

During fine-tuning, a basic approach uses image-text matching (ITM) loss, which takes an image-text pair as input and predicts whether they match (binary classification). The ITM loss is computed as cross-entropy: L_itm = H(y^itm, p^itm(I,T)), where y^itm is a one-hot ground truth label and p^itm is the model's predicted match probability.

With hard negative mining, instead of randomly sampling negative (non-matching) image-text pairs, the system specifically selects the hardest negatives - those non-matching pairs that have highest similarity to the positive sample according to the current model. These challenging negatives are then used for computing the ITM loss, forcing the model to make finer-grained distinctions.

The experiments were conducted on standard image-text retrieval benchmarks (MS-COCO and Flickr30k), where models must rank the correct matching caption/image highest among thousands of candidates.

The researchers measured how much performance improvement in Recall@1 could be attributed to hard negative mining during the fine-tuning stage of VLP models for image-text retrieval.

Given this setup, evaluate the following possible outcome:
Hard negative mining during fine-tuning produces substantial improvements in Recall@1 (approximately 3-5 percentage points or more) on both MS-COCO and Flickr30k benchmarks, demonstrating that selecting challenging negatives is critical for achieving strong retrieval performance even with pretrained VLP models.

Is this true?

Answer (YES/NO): YES